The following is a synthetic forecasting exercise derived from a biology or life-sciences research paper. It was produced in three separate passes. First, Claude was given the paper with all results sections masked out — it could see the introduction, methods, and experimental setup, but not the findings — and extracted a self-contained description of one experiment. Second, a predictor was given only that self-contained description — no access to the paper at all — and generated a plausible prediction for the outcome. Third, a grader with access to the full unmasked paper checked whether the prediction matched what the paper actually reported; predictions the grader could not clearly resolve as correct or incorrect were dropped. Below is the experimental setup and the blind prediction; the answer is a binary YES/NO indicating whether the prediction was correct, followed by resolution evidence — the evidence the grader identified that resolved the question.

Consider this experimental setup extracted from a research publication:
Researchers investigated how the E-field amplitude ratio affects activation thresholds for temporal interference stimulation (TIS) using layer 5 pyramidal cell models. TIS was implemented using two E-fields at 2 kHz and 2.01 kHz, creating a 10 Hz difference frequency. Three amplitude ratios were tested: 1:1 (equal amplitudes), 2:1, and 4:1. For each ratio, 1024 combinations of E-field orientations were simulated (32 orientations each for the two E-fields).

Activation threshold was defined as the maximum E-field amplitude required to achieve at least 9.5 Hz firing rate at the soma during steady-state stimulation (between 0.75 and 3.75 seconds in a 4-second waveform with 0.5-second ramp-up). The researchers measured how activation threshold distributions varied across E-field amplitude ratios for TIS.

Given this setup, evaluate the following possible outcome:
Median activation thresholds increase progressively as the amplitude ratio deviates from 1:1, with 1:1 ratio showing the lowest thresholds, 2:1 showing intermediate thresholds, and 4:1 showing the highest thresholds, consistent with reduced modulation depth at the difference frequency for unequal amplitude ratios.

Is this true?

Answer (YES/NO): YES